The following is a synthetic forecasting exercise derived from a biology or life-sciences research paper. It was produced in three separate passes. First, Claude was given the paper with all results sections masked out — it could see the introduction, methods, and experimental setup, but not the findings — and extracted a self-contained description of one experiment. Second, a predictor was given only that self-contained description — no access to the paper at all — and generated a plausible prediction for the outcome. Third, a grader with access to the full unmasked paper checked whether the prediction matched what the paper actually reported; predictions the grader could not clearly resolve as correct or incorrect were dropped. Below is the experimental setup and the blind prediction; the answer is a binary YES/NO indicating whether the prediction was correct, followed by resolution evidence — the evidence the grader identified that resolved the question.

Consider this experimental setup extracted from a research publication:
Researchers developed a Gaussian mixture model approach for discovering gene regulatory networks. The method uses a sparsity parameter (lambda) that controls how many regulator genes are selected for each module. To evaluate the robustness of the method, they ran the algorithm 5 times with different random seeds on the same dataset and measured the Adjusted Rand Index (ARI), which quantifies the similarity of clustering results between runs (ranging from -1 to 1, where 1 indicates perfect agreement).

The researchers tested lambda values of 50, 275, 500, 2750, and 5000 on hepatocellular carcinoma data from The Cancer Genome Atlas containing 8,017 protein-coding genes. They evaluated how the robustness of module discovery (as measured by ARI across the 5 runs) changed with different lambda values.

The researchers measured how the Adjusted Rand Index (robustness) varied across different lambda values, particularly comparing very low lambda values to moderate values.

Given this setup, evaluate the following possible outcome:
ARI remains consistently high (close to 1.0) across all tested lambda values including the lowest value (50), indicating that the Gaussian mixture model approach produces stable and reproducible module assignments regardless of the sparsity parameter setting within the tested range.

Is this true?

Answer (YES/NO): NO